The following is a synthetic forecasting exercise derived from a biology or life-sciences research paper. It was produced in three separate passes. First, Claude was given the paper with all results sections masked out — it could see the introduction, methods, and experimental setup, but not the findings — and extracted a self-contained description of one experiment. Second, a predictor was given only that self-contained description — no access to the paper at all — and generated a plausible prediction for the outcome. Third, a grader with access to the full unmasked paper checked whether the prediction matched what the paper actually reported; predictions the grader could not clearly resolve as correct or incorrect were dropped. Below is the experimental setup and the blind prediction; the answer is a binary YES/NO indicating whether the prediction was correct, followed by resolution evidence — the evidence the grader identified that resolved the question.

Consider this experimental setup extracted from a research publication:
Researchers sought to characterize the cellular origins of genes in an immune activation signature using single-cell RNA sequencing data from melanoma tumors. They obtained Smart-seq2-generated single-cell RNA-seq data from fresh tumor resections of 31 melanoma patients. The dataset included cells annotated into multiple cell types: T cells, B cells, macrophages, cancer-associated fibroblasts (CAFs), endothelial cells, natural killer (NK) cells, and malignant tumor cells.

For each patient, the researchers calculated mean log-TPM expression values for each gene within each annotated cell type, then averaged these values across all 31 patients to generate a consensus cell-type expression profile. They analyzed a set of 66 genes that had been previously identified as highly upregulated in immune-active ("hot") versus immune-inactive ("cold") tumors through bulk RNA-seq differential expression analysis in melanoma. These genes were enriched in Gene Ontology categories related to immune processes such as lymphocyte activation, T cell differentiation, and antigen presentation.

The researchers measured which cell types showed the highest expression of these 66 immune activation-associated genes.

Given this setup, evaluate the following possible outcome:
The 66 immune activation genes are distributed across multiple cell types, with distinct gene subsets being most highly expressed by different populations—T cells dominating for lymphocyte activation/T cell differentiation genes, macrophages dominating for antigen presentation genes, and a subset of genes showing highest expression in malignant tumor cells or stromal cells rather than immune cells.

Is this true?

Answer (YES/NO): NO